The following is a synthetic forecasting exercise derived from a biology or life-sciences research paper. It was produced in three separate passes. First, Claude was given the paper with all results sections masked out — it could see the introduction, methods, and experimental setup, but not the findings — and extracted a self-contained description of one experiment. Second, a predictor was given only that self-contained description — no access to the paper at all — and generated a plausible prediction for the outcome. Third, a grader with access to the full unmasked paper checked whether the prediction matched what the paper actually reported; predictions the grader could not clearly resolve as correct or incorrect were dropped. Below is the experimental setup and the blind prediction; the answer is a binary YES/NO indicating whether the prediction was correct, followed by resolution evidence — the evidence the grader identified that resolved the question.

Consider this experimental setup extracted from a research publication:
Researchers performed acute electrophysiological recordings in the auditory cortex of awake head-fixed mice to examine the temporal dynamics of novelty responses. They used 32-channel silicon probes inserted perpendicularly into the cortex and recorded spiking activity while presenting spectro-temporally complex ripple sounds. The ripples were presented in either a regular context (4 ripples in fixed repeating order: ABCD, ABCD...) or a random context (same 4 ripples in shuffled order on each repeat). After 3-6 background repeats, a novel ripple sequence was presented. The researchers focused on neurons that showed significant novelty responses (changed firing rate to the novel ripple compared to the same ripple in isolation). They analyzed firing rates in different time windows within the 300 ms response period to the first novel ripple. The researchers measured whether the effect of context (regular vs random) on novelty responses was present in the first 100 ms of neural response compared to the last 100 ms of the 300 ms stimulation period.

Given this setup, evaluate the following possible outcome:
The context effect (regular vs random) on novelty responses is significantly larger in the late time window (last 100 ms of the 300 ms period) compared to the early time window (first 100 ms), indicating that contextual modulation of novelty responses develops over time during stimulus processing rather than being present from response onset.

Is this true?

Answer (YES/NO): NO